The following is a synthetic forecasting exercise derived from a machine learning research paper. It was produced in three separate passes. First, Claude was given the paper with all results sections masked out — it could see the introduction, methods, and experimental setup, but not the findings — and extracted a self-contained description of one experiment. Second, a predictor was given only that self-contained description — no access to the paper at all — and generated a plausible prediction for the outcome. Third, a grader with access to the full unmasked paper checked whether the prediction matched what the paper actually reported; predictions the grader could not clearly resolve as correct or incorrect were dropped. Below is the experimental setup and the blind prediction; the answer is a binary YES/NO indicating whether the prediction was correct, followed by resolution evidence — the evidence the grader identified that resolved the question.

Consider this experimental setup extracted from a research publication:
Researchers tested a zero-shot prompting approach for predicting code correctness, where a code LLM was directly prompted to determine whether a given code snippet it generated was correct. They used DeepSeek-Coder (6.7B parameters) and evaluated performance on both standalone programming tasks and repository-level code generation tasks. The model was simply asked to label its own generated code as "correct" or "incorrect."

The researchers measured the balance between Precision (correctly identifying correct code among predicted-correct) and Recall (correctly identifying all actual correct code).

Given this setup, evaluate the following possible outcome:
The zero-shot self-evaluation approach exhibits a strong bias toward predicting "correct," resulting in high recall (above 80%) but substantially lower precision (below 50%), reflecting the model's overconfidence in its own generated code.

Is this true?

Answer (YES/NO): NO